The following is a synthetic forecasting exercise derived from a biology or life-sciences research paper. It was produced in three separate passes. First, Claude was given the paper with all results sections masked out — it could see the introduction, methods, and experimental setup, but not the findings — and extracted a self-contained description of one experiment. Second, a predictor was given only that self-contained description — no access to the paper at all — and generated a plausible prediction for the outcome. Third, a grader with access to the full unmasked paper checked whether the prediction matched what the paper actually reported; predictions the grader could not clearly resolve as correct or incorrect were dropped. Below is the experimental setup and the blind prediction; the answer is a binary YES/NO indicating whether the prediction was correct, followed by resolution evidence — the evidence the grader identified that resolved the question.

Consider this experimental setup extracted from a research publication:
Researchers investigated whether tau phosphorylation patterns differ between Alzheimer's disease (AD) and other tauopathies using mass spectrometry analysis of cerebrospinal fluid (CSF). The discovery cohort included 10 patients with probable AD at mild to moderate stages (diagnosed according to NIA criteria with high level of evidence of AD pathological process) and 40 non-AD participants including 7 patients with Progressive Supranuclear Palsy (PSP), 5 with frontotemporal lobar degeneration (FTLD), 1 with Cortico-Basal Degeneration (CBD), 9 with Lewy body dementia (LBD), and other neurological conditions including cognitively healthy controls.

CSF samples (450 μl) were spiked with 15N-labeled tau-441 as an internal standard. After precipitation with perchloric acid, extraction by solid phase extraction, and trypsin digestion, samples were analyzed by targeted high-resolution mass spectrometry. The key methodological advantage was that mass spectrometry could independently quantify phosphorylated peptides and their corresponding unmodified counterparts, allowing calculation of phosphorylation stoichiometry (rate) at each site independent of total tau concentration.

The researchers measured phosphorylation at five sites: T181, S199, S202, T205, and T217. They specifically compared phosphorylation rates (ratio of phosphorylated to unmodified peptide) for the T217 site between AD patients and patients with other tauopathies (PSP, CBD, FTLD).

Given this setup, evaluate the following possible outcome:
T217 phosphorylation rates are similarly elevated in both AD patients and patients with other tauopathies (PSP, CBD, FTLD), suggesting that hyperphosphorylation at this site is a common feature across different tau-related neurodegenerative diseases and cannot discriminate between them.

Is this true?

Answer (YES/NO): NO